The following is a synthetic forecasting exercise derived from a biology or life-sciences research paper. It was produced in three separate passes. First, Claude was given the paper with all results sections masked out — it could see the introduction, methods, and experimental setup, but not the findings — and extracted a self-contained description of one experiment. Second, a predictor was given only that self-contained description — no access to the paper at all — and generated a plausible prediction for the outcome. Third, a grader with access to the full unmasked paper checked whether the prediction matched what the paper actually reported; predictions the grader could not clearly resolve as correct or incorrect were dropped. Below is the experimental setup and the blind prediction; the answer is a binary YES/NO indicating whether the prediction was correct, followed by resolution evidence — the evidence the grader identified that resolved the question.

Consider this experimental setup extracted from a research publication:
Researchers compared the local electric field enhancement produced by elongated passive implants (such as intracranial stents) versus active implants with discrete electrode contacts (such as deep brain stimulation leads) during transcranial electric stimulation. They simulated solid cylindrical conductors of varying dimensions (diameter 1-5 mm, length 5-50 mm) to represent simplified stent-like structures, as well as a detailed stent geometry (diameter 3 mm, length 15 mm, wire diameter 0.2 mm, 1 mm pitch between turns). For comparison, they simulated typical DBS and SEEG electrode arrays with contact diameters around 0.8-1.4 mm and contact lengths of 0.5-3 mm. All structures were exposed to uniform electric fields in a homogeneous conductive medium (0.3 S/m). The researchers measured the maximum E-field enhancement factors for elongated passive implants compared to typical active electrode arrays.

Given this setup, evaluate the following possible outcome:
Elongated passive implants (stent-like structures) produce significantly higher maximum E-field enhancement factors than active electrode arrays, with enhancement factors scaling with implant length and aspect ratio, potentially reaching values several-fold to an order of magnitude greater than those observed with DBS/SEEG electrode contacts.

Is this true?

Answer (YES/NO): YES